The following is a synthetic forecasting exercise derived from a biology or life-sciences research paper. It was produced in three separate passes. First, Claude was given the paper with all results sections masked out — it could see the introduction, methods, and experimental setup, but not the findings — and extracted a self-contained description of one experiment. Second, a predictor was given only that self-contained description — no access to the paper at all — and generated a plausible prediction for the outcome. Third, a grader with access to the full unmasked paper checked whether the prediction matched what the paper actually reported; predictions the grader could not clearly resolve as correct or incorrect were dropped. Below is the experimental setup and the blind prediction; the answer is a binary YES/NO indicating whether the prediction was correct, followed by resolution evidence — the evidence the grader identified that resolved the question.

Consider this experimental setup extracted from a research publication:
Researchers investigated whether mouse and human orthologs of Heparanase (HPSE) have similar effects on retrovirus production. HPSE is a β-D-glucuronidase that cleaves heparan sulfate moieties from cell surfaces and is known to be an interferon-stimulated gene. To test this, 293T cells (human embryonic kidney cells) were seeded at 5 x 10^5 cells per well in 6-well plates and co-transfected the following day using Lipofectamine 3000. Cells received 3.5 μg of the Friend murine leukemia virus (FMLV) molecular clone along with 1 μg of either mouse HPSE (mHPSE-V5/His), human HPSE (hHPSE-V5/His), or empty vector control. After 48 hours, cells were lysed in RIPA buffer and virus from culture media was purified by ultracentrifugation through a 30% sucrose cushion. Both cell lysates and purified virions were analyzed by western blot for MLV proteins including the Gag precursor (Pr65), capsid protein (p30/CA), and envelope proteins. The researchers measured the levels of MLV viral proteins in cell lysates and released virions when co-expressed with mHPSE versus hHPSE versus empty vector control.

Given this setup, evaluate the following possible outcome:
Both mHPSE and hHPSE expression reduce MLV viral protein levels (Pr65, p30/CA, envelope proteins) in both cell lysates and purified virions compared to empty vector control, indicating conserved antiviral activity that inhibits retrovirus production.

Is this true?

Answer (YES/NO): NO